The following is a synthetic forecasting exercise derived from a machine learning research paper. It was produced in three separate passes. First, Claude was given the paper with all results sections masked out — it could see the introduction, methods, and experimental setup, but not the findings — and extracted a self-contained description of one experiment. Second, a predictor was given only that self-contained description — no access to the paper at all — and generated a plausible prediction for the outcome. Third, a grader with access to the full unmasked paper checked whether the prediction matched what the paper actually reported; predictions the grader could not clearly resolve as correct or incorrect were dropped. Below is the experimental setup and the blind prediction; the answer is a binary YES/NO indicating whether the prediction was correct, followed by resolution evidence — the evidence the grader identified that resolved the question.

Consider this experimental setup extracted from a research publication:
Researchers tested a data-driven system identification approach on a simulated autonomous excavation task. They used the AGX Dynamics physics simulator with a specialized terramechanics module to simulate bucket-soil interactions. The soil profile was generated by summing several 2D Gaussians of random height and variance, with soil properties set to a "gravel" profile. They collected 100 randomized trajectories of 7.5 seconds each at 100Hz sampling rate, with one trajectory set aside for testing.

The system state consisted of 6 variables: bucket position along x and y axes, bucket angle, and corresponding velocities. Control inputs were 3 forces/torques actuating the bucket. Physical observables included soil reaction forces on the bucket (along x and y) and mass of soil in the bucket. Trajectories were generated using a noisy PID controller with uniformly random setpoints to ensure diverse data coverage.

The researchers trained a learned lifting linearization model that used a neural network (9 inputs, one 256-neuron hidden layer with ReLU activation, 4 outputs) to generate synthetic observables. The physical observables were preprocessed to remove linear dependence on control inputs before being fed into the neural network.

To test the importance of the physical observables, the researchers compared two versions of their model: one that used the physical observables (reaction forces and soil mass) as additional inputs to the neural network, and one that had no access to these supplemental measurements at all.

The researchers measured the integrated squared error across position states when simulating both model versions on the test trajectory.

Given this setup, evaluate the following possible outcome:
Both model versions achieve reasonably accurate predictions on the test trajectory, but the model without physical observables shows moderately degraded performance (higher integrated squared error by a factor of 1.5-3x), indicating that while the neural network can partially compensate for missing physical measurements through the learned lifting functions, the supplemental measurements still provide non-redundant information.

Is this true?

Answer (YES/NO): NO